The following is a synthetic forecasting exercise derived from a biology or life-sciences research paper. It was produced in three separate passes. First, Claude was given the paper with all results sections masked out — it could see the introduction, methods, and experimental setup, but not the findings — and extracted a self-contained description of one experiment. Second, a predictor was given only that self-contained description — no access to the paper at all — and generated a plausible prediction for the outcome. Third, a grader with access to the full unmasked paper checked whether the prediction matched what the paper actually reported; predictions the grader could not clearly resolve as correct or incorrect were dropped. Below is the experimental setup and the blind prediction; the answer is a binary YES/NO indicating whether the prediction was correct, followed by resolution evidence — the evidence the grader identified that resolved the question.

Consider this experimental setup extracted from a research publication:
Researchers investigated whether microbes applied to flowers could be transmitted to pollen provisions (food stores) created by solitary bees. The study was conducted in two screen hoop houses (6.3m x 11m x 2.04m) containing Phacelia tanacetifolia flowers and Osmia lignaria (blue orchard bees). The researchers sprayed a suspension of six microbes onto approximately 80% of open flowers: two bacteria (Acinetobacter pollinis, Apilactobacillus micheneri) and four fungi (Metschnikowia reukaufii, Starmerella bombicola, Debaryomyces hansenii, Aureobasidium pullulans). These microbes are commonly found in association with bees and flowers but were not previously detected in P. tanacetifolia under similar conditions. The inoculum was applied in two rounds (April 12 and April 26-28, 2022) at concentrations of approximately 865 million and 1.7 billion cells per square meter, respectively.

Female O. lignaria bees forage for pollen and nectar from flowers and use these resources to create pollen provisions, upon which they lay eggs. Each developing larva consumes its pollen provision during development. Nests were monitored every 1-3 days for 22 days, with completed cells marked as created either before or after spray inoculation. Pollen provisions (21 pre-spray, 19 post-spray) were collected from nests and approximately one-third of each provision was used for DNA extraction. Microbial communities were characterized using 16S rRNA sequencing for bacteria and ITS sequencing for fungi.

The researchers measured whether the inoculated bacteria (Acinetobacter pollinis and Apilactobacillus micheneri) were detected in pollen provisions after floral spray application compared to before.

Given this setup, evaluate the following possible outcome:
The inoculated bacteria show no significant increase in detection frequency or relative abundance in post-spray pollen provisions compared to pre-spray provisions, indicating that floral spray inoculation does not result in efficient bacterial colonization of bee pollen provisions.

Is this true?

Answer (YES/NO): NO